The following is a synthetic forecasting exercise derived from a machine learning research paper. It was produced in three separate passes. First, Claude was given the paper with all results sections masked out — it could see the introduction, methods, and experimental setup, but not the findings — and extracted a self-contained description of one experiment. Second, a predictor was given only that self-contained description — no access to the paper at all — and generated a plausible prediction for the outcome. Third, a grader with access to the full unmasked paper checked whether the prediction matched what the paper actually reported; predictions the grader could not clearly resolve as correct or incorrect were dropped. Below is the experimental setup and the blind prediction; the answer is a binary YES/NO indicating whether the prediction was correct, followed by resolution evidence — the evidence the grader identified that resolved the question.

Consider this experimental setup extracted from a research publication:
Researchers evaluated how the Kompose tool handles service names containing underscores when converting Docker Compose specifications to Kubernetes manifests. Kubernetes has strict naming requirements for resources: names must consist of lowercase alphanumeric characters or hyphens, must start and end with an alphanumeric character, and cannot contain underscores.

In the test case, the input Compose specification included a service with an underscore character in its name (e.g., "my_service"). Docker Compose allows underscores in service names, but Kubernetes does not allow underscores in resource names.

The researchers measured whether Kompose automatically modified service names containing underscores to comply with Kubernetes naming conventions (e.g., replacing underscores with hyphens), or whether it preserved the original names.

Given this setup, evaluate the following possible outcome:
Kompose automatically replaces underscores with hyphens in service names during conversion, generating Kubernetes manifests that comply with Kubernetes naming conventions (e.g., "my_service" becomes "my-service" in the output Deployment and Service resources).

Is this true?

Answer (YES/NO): NO